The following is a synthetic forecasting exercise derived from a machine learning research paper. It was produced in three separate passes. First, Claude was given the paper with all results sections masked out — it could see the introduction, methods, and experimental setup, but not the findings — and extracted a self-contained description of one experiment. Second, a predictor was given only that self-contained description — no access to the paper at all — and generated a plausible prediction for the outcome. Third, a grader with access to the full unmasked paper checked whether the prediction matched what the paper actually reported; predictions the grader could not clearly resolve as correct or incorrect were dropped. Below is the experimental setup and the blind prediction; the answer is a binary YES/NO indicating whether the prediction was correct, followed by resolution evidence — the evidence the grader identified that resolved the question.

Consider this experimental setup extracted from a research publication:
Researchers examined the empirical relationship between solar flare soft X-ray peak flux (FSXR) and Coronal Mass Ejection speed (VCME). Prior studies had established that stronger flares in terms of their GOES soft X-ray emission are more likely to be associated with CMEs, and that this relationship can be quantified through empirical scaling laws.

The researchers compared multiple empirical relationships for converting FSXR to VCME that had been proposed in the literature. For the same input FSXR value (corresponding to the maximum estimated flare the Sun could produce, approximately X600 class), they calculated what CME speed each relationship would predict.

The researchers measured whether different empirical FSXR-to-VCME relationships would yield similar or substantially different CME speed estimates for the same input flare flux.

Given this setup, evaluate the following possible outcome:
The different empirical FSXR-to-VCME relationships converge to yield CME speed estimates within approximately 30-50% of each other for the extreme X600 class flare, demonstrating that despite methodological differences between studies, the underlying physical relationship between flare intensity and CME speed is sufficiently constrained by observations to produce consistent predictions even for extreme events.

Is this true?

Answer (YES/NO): NO